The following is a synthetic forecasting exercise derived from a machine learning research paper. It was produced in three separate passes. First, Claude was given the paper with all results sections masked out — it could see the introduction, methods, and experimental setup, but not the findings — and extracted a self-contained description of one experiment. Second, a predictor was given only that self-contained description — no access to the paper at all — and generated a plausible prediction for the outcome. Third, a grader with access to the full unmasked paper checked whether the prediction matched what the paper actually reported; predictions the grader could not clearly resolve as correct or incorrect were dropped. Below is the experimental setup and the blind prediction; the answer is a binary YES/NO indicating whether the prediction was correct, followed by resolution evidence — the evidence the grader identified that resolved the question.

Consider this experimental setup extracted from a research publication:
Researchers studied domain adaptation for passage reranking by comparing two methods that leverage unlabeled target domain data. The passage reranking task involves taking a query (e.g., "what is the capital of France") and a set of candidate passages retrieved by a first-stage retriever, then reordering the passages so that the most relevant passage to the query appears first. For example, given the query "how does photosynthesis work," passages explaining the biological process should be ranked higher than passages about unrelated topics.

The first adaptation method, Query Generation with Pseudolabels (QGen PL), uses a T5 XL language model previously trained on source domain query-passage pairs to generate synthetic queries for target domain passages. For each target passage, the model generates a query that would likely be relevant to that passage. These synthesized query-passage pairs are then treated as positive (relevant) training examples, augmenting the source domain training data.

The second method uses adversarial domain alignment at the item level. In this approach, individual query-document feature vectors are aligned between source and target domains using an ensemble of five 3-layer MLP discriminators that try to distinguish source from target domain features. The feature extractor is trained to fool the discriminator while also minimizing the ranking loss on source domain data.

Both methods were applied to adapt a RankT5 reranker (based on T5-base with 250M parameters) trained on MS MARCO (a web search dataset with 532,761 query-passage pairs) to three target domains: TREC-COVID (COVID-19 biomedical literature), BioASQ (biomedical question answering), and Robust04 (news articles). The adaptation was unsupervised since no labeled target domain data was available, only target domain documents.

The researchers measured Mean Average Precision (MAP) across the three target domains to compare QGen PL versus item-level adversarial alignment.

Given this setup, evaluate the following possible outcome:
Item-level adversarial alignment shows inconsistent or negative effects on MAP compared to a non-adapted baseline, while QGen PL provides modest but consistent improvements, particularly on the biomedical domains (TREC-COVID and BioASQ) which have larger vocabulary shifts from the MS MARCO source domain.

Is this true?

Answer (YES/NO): NO